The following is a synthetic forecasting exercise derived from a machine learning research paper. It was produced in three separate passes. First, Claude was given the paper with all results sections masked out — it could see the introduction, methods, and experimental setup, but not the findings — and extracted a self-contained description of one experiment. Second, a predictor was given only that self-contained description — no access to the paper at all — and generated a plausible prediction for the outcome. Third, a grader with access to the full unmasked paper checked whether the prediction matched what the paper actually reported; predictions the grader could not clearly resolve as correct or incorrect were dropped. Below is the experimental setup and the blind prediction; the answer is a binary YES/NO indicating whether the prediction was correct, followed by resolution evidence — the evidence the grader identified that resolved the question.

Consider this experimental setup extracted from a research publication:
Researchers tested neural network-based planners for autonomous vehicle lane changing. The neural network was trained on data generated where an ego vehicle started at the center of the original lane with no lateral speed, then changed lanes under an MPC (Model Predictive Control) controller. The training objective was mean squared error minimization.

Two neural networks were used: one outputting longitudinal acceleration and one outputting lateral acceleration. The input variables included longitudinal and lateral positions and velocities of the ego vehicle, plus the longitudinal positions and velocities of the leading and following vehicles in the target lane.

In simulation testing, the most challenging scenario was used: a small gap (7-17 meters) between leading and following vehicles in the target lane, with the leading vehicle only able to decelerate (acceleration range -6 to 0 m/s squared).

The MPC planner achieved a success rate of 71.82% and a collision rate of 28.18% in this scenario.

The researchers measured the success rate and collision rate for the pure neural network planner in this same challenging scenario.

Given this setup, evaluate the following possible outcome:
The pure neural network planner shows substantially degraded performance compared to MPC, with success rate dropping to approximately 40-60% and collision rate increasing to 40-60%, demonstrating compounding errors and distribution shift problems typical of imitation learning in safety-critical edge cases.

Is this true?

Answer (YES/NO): NO